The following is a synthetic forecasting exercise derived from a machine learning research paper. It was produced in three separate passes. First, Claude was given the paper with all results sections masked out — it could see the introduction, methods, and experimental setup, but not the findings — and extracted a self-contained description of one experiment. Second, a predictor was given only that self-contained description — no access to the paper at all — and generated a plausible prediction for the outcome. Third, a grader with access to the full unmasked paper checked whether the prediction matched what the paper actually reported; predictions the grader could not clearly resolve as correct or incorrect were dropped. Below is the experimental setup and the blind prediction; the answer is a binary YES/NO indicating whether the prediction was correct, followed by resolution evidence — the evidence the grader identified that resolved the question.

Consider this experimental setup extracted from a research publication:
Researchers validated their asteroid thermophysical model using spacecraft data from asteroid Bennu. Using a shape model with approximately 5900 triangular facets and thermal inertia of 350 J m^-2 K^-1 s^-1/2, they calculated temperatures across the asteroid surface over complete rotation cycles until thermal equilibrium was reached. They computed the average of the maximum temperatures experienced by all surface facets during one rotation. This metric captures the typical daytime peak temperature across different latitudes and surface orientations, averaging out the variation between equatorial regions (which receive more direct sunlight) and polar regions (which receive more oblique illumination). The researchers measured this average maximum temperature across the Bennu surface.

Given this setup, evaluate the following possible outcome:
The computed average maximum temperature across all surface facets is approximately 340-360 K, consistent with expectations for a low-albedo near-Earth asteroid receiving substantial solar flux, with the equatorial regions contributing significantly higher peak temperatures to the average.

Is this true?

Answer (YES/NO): YES